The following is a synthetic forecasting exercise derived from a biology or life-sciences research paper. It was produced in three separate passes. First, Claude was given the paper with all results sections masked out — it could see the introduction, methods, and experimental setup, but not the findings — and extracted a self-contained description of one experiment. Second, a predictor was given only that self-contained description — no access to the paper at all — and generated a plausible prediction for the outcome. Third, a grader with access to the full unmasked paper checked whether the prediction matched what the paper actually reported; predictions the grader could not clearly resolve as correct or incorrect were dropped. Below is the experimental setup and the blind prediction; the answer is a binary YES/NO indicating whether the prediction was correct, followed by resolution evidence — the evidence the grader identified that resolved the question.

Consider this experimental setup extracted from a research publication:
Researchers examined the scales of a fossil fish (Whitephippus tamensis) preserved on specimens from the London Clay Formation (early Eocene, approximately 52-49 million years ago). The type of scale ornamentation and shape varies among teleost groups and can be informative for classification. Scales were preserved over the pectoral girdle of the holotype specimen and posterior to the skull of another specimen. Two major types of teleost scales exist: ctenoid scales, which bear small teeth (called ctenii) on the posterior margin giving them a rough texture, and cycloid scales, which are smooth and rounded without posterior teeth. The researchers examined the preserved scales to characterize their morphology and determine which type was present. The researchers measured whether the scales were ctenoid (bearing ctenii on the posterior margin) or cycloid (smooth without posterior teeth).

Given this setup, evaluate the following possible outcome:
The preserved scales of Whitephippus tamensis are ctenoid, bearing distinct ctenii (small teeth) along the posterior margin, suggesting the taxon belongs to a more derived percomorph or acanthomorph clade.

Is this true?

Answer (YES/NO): NO